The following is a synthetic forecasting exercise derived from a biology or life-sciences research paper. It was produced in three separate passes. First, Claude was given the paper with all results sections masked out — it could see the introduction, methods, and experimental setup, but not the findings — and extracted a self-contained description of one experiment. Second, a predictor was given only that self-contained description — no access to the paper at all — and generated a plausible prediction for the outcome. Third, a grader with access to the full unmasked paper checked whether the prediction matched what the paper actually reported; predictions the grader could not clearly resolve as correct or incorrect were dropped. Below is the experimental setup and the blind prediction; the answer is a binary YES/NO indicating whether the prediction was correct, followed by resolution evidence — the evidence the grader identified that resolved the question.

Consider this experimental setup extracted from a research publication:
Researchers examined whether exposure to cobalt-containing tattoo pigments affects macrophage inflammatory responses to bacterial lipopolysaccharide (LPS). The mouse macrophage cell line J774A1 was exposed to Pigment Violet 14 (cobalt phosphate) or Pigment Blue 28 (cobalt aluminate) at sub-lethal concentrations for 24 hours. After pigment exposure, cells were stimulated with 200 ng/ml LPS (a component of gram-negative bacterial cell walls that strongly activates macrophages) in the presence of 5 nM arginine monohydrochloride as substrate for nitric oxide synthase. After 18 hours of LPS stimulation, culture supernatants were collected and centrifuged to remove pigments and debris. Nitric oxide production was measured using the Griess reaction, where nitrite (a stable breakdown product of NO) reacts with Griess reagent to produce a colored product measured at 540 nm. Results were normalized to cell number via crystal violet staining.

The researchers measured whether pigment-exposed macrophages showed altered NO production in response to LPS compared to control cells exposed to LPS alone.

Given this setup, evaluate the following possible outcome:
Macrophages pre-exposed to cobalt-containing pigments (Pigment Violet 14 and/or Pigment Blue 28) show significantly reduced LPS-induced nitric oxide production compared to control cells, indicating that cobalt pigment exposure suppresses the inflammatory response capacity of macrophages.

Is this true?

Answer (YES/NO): NO